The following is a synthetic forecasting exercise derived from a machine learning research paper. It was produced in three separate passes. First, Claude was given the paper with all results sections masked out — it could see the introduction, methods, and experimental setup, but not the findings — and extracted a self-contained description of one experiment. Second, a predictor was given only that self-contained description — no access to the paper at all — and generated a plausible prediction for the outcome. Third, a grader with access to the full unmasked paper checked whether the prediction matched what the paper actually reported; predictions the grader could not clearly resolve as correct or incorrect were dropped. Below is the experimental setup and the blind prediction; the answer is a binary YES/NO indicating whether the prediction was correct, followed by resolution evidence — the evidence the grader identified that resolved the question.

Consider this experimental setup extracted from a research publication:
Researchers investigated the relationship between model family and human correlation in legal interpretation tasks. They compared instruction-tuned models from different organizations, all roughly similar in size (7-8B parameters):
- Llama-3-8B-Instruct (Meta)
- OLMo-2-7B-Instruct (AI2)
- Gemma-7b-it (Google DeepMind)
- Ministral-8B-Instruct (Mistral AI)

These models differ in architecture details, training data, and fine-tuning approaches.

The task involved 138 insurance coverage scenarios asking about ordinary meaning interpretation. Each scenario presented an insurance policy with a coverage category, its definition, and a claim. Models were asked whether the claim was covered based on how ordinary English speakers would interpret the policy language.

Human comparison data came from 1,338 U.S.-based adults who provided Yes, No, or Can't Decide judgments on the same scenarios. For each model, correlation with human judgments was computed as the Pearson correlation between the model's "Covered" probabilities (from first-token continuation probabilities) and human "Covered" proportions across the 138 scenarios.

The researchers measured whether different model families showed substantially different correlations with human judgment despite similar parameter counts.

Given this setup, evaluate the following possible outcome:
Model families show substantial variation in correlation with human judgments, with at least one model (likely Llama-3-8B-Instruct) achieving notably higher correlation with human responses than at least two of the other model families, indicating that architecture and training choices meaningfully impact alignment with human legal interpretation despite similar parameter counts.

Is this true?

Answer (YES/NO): NO